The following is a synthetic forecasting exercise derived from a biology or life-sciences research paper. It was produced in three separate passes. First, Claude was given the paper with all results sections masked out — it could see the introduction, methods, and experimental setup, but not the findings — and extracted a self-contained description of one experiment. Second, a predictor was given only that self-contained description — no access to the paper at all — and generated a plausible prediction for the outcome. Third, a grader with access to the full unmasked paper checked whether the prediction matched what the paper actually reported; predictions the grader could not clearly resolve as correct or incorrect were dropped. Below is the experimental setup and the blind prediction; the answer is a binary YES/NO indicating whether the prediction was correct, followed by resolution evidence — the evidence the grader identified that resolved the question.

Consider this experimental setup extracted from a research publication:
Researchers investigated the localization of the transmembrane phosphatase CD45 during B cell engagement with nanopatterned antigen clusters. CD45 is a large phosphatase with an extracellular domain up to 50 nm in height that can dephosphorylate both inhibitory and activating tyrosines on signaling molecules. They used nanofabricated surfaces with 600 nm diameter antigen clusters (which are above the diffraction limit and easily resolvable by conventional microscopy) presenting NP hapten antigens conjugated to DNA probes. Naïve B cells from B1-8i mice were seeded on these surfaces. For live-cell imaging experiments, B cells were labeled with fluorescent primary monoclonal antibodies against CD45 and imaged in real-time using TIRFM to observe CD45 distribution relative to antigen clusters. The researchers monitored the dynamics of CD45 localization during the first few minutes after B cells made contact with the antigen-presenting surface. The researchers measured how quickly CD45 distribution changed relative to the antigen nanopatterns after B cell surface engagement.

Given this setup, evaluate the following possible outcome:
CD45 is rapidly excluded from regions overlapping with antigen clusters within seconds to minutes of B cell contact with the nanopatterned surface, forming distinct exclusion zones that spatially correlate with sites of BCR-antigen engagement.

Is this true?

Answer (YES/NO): YES